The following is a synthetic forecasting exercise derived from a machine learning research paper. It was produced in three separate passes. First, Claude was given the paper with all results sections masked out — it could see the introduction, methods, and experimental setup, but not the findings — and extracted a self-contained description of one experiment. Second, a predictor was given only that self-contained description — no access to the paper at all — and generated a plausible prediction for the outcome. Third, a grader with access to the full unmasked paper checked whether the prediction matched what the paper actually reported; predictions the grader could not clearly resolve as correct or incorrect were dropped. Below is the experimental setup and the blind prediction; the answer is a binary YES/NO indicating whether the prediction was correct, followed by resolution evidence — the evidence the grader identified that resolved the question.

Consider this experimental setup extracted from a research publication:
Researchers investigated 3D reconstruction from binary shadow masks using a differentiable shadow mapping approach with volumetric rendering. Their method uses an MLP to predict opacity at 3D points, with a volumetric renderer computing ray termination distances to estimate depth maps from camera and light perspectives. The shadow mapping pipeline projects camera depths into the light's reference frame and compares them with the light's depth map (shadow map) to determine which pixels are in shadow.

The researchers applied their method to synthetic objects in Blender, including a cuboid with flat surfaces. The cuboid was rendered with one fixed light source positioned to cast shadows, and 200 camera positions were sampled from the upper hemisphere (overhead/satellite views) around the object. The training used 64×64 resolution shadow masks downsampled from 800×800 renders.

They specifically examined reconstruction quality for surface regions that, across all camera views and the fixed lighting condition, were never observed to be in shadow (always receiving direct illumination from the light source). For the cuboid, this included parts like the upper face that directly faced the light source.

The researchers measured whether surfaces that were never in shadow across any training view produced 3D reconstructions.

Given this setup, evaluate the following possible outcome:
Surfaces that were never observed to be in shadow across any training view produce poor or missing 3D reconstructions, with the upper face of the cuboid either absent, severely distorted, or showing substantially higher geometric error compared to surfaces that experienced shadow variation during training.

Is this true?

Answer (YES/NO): YES